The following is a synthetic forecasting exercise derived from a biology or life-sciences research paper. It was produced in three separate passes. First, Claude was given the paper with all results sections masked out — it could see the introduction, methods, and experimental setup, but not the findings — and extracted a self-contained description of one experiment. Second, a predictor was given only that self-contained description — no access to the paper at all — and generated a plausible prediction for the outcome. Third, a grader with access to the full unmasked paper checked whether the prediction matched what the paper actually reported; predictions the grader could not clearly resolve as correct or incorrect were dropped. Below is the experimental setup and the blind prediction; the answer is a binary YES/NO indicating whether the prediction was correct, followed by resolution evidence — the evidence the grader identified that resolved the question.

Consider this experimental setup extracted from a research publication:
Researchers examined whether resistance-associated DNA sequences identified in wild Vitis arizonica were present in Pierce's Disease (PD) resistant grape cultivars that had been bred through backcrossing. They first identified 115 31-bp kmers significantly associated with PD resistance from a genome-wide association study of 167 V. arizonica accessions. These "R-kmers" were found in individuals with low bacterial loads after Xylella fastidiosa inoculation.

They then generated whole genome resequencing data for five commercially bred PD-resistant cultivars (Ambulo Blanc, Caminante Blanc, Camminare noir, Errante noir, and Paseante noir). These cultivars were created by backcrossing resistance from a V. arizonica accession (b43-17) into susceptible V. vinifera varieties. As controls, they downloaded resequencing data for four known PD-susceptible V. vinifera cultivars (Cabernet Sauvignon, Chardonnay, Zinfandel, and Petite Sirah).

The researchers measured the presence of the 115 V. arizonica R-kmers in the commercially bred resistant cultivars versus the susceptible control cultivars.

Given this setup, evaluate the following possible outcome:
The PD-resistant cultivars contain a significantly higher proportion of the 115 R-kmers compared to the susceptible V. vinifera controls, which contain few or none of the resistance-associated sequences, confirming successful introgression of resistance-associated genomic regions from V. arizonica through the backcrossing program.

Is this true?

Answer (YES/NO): YES